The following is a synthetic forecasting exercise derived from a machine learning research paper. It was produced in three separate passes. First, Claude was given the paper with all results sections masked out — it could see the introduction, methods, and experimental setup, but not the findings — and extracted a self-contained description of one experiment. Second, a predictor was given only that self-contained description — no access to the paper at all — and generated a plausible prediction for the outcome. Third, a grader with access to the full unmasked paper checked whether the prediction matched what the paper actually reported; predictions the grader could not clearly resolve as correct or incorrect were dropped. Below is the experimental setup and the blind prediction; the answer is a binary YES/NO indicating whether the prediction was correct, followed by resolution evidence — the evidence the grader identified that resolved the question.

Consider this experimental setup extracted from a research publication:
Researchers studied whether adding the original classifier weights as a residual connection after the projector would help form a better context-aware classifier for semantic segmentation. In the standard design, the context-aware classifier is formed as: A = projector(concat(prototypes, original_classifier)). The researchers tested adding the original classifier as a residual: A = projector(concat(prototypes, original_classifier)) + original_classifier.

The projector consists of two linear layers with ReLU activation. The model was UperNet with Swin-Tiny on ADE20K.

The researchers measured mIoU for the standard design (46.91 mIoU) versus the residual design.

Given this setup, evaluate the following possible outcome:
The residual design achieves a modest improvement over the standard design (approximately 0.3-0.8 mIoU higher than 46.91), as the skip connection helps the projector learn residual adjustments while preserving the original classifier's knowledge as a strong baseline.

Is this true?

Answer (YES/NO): NO